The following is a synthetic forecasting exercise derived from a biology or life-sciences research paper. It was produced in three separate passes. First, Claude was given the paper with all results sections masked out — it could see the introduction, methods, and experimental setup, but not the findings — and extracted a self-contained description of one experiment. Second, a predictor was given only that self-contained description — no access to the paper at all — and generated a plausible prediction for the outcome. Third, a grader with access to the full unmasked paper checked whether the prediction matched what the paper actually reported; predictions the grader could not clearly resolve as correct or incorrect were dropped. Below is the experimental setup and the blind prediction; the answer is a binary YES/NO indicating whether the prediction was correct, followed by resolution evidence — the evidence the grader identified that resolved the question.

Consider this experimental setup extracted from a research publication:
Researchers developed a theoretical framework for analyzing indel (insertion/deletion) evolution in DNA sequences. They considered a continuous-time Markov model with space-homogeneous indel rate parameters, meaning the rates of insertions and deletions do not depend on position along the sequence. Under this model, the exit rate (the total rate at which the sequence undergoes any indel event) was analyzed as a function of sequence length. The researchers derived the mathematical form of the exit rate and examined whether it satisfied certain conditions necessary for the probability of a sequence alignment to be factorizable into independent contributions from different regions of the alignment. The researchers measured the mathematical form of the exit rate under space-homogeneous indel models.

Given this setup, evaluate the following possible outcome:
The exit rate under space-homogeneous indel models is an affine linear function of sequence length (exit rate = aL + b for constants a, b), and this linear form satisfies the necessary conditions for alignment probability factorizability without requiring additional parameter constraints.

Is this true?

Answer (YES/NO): YES